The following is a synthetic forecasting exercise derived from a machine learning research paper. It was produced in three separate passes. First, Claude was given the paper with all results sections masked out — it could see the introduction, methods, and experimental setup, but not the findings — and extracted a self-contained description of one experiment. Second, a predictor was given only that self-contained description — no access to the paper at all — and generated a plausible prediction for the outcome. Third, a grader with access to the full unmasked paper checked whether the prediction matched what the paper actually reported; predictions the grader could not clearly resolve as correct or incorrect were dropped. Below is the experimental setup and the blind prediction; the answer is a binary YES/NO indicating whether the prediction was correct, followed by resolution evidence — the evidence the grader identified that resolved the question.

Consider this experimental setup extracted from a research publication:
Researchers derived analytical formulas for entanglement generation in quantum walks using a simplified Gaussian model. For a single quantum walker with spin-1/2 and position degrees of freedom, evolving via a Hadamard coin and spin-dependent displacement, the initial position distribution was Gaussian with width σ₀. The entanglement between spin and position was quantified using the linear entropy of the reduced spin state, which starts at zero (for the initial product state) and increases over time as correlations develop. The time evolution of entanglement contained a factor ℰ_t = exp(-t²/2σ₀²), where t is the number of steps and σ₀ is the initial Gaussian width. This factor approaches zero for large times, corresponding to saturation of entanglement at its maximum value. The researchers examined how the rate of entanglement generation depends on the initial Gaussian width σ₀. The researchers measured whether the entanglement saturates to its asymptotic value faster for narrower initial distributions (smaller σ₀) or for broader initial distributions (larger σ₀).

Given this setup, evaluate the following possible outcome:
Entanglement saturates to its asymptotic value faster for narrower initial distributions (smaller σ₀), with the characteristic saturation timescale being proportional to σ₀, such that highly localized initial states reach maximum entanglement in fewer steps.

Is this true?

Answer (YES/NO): YES